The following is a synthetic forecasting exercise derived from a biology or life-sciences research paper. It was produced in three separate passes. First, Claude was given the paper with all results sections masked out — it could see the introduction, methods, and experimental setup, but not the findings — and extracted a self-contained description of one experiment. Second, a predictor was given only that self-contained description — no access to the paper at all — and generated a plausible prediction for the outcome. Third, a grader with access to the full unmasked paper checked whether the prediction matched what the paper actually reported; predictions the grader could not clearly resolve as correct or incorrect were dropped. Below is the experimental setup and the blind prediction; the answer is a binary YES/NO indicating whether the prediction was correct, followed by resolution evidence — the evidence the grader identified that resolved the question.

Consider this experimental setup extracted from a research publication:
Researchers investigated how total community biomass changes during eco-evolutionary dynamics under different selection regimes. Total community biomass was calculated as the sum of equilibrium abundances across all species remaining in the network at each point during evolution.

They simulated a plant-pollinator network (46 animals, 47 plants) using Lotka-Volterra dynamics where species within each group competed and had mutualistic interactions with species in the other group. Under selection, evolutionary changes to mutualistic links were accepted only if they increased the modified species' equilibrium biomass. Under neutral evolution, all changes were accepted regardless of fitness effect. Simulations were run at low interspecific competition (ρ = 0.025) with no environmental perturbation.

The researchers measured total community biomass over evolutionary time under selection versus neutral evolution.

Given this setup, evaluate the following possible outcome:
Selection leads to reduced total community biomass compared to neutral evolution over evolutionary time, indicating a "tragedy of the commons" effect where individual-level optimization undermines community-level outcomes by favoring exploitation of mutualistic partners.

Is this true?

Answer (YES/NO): NO